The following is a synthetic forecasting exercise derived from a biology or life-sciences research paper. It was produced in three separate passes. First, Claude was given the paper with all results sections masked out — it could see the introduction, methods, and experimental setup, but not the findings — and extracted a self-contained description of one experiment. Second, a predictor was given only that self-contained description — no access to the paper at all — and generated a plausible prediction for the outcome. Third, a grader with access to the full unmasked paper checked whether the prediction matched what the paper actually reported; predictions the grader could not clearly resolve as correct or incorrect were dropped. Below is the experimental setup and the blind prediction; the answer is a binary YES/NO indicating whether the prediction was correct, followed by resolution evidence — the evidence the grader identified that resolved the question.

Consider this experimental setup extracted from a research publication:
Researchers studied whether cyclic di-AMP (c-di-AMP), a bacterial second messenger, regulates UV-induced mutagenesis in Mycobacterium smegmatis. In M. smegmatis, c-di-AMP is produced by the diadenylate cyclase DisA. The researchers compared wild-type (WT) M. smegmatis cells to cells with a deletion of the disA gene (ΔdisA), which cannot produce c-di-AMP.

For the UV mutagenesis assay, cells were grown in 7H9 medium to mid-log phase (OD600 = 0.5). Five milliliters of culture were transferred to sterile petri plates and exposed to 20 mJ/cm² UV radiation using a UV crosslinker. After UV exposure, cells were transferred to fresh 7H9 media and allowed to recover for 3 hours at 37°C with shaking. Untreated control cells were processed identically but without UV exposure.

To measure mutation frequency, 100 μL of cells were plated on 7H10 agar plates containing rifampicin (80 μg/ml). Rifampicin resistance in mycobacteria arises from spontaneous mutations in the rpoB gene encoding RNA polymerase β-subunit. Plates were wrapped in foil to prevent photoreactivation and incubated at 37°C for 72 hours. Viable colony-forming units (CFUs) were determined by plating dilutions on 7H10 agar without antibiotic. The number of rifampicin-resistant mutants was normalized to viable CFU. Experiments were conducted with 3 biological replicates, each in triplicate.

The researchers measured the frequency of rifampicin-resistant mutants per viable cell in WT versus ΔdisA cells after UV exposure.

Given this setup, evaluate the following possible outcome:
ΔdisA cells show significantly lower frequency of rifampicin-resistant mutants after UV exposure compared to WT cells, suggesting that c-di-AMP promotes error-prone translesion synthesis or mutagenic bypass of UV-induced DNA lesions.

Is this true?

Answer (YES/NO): NO